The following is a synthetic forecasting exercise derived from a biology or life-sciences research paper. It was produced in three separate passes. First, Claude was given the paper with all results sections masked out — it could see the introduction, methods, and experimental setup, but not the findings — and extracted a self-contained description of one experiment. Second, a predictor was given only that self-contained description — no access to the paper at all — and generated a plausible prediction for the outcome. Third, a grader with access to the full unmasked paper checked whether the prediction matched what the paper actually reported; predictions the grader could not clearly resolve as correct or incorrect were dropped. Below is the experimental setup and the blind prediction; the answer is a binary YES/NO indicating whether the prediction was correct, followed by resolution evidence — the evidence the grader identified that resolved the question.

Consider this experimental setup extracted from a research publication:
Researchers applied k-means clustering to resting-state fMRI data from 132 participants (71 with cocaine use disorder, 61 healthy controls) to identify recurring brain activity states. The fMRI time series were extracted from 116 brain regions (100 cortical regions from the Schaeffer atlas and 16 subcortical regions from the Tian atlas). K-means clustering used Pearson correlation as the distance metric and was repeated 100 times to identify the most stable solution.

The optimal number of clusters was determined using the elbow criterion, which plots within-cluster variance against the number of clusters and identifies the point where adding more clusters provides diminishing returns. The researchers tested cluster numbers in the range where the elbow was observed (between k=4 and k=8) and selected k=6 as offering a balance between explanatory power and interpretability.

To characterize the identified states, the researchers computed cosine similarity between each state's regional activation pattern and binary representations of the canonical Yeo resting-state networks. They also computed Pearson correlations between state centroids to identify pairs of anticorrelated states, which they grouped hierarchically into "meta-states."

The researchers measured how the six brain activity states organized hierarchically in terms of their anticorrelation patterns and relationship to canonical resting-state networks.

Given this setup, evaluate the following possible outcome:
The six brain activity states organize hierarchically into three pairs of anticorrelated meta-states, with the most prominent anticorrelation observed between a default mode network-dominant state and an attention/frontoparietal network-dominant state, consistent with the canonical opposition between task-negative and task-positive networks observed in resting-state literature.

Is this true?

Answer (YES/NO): NO